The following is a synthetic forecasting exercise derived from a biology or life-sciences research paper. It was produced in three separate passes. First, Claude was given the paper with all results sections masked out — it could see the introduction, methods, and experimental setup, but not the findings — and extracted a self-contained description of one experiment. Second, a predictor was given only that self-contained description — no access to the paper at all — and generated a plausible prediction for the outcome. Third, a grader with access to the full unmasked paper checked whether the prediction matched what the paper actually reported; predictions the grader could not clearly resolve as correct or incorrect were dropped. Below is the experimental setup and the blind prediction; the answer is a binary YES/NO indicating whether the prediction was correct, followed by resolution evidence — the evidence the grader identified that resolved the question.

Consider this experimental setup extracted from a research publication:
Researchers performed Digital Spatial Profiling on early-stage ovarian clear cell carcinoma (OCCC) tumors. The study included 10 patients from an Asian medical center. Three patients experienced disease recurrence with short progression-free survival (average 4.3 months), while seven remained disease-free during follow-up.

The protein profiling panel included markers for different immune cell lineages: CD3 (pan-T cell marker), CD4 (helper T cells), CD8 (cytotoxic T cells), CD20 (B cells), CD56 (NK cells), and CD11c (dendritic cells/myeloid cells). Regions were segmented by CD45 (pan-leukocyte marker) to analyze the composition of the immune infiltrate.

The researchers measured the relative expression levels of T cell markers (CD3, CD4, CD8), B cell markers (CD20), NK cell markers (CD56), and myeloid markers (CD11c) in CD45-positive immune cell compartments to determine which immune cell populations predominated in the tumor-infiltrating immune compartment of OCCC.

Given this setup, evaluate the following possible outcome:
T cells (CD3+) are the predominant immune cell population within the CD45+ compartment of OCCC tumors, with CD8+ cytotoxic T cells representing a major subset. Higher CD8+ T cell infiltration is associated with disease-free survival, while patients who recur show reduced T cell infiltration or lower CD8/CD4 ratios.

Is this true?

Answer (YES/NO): NO